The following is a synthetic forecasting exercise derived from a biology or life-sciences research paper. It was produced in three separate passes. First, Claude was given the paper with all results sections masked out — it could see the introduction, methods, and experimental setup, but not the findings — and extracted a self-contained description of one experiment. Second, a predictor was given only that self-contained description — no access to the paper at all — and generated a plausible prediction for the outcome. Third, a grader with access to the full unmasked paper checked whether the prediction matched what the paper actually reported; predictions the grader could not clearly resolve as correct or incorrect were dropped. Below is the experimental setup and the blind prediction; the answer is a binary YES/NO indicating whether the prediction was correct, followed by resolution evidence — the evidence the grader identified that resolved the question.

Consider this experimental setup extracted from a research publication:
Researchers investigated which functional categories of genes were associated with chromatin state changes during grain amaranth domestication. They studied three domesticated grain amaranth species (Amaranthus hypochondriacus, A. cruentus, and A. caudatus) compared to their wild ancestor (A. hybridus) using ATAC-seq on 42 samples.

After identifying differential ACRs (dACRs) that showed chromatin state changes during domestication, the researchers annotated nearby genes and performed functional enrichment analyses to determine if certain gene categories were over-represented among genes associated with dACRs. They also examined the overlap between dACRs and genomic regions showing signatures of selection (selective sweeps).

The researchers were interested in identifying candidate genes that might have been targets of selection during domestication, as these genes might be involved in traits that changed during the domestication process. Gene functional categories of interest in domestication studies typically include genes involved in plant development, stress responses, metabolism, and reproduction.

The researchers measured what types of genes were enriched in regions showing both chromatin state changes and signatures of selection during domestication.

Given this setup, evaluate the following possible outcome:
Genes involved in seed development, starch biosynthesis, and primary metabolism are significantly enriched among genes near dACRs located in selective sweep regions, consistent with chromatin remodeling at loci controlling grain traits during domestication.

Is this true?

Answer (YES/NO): NO